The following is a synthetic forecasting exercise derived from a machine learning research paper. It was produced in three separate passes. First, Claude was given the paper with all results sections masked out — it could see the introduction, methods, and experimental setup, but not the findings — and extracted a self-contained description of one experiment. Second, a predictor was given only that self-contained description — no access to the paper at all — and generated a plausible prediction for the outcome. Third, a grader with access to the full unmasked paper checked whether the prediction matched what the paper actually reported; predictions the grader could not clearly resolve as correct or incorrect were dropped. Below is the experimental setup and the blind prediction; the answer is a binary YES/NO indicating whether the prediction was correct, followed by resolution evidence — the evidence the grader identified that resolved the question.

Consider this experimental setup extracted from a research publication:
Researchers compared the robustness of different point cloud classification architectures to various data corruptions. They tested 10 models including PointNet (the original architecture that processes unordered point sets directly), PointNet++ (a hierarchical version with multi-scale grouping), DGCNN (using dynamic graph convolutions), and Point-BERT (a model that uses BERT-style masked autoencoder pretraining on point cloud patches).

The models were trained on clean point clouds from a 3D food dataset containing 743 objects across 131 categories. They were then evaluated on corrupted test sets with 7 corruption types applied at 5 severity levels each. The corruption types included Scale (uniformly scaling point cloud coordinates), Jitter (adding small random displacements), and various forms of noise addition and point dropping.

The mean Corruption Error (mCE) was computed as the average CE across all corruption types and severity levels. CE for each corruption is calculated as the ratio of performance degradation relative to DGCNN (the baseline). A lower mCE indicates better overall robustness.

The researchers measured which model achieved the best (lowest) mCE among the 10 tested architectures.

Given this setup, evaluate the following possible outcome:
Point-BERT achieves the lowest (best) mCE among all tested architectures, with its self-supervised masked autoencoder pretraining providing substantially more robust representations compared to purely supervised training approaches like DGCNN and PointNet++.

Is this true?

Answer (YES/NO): NO